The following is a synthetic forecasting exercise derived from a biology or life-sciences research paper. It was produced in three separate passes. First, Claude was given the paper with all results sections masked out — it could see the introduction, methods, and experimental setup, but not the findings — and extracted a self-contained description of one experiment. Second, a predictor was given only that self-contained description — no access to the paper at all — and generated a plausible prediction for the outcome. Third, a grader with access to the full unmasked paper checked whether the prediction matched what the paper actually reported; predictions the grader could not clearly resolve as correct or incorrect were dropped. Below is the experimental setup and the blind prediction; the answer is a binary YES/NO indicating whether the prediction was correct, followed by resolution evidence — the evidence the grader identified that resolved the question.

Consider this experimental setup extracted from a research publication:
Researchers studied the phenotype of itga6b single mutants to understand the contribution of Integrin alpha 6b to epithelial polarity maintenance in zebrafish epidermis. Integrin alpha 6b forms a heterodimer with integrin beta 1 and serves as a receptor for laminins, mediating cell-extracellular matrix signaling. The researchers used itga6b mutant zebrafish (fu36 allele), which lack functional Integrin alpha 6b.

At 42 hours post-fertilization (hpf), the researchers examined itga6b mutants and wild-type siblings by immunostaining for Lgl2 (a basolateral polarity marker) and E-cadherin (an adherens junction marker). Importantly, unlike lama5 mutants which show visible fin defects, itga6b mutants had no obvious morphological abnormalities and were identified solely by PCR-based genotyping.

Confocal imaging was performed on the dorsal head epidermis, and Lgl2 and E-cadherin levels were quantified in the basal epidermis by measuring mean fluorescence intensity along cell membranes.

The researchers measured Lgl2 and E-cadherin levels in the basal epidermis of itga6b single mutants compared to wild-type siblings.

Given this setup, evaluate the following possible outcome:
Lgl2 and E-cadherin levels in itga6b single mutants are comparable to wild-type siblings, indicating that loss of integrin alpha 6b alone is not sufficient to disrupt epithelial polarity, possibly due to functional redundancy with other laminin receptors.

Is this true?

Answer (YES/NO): NO